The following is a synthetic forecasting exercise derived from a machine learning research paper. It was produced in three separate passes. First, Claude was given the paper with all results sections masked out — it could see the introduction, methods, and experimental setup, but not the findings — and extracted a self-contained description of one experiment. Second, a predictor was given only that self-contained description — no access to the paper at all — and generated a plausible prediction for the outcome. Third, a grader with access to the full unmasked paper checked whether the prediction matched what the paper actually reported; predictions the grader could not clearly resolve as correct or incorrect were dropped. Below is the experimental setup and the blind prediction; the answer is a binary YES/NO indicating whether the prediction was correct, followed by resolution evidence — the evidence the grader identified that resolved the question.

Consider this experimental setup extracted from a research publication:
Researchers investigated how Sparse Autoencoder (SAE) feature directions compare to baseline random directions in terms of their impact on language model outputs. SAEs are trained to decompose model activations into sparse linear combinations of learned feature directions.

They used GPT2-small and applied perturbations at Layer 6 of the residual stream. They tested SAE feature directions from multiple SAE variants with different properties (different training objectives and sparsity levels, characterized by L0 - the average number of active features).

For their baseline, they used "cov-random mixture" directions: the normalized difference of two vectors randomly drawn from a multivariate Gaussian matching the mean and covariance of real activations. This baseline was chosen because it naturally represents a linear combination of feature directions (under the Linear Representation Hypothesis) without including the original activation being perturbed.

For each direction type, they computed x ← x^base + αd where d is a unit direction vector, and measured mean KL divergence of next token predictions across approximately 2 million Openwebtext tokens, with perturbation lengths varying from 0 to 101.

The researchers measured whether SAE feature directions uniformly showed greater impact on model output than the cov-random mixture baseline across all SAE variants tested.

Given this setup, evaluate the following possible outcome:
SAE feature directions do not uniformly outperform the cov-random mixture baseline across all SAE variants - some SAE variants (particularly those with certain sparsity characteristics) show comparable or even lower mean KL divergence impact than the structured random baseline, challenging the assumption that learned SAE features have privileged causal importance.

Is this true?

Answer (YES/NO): YES